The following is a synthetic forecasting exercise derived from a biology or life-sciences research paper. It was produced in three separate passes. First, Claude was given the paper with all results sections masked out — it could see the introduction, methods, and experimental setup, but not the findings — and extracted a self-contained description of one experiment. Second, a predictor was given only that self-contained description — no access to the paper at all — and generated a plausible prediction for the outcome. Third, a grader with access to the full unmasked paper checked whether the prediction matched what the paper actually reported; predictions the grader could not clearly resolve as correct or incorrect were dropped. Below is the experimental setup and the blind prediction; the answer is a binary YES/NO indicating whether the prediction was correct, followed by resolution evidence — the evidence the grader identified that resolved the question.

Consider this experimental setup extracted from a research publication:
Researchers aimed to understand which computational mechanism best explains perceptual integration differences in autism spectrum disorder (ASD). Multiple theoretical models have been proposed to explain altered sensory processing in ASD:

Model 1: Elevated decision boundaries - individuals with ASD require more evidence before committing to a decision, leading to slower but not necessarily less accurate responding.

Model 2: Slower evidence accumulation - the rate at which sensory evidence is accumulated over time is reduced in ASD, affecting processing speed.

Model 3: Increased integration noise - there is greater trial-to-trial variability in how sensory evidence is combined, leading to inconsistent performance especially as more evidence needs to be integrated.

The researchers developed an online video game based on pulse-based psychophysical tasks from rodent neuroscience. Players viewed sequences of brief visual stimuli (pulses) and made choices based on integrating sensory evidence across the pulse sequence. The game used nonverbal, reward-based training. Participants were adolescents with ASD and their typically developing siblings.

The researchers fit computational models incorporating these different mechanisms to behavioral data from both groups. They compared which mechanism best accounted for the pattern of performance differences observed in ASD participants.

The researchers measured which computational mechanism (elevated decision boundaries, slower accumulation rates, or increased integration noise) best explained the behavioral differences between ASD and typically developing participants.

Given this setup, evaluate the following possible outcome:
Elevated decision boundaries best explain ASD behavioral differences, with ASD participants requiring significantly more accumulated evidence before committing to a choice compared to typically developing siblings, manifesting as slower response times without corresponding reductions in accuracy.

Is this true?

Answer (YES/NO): NO